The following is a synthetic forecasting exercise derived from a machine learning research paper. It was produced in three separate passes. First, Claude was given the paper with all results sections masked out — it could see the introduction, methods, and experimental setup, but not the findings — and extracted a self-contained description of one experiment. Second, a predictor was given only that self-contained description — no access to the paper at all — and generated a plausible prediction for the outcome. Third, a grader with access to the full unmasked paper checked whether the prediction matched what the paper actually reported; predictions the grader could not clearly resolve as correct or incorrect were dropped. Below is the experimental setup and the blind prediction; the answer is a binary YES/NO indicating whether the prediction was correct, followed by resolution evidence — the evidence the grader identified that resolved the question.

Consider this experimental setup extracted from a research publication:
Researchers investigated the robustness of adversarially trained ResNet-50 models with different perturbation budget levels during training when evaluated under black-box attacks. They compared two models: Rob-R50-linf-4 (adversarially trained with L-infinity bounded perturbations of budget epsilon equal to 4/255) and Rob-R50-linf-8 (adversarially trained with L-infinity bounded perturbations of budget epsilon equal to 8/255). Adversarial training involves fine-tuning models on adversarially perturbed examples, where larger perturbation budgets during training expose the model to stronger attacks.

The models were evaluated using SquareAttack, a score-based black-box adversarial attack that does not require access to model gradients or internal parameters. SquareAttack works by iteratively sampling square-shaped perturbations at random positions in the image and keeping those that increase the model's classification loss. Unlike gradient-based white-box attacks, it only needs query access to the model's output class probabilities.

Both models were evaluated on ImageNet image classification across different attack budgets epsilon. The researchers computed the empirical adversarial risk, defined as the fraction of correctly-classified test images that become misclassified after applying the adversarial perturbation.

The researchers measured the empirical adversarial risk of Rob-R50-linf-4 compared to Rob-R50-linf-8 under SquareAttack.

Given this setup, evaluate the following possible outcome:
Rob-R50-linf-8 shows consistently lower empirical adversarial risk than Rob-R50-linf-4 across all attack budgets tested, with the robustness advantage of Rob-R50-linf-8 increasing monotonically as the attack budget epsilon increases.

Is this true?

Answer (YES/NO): NO